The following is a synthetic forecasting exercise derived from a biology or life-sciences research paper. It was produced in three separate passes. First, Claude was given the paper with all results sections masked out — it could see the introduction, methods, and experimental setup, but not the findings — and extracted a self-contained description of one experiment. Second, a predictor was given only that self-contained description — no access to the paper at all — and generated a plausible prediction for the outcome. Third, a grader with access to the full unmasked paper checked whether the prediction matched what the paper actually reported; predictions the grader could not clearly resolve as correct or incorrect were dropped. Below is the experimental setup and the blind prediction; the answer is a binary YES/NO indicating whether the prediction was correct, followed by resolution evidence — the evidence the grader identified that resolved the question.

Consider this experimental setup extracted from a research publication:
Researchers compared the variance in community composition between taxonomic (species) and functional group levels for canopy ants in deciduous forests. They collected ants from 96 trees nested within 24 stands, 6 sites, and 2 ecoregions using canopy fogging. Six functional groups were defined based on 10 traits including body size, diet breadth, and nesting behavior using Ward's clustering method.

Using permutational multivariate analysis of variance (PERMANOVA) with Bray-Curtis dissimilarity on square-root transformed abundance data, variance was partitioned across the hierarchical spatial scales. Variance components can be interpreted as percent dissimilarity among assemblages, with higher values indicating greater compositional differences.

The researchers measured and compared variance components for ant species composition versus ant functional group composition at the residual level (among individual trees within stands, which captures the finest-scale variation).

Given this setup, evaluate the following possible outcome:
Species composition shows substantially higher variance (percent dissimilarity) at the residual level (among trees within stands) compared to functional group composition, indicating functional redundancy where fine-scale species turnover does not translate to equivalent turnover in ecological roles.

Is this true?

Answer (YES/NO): YES